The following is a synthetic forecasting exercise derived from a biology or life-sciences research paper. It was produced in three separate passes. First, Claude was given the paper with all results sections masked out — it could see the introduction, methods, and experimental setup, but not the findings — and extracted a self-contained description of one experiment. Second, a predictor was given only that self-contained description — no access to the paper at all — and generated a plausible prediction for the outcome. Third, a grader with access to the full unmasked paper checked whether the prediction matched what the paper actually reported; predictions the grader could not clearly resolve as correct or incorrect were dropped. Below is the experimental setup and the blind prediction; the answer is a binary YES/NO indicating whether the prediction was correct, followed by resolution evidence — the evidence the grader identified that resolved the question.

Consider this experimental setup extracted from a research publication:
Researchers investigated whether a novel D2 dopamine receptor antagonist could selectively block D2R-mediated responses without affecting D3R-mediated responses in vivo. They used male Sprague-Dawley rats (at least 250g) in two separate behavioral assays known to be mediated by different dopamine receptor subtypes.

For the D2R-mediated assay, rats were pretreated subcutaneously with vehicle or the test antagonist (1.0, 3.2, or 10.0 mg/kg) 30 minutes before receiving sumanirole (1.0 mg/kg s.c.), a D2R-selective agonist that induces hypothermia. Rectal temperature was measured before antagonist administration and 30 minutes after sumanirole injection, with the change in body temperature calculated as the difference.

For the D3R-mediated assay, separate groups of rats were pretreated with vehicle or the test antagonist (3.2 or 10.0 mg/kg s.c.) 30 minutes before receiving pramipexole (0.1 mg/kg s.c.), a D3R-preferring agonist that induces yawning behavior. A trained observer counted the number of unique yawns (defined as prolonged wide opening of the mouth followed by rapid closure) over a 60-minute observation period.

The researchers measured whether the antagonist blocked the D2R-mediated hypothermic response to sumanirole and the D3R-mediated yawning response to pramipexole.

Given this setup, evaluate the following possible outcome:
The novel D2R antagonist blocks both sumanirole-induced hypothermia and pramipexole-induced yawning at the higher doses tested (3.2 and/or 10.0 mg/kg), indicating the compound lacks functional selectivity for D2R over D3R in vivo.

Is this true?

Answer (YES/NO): NO